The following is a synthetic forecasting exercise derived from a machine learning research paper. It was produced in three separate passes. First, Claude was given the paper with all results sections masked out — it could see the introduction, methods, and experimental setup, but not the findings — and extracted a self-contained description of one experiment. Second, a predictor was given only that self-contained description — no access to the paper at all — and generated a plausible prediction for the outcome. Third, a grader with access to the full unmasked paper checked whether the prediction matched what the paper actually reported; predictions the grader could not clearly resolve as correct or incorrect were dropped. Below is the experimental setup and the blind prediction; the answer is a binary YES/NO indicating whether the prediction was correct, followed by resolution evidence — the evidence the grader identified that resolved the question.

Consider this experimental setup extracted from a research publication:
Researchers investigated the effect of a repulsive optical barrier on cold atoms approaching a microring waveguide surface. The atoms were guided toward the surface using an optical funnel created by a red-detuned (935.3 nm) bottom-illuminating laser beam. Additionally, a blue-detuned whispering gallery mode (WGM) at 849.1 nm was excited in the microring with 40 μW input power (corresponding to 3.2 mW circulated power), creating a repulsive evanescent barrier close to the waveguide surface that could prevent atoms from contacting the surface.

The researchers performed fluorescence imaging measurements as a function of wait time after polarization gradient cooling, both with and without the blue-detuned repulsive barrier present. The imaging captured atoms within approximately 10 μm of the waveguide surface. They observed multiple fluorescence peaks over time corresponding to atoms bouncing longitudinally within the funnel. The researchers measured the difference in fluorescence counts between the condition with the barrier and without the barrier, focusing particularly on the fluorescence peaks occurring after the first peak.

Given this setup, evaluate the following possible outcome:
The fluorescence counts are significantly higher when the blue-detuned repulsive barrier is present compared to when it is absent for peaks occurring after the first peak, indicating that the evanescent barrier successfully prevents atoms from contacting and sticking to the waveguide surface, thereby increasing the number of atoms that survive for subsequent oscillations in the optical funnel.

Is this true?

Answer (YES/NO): YES